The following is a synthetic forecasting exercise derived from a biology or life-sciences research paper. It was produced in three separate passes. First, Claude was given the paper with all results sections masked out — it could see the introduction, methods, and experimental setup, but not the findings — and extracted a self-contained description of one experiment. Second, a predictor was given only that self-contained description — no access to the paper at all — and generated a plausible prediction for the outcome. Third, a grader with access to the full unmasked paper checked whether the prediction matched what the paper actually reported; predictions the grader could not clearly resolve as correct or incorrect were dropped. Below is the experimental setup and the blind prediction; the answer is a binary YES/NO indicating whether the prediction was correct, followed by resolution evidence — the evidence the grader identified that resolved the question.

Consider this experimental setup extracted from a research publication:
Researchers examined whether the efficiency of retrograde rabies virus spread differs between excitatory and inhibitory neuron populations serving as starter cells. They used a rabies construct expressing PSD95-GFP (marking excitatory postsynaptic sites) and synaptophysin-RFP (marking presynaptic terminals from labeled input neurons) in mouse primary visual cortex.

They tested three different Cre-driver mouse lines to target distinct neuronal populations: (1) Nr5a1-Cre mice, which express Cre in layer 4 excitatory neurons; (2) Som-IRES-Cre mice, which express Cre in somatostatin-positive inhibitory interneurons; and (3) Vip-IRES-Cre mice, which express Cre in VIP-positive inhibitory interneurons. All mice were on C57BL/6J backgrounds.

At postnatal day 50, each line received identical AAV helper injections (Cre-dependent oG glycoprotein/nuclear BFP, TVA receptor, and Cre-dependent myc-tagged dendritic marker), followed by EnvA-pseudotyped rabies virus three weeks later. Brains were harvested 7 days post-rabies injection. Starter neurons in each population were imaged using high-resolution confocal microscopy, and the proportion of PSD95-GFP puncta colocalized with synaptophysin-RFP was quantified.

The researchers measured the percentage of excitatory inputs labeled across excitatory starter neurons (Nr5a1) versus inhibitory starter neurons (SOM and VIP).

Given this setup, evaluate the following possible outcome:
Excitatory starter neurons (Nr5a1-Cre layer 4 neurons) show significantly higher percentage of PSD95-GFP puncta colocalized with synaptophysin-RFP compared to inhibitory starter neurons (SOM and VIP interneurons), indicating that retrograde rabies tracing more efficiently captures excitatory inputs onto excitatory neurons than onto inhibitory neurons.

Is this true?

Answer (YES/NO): NO